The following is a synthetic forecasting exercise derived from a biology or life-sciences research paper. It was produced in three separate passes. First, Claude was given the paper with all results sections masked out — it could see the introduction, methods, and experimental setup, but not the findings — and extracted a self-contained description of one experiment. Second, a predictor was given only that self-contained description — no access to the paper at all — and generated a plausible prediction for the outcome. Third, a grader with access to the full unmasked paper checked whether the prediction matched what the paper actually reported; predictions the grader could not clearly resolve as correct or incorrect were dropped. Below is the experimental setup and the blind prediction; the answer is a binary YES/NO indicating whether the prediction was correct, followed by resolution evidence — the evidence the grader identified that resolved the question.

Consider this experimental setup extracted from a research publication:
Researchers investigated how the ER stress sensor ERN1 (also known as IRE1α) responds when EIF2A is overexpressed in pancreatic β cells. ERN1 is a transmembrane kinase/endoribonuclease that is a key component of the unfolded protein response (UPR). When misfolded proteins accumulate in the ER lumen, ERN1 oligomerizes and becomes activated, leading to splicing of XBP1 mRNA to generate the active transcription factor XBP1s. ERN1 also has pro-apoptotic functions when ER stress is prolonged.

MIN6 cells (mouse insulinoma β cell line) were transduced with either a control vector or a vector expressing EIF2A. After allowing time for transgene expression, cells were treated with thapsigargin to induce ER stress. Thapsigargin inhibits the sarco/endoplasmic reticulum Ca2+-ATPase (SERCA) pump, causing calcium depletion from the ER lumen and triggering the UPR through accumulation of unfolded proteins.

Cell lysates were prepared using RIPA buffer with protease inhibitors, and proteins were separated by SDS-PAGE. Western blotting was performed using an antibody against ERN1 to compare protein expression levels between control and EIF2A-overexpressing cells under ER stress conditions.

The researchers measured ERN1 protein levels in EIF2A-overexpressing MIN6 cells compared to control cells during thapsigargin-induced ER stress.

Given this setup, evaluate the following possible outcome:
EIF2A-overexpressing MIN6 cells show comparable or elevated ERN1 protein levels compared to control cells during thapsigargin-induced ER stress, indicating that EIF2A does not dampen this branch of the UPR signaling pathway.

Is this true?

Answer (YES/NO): NO